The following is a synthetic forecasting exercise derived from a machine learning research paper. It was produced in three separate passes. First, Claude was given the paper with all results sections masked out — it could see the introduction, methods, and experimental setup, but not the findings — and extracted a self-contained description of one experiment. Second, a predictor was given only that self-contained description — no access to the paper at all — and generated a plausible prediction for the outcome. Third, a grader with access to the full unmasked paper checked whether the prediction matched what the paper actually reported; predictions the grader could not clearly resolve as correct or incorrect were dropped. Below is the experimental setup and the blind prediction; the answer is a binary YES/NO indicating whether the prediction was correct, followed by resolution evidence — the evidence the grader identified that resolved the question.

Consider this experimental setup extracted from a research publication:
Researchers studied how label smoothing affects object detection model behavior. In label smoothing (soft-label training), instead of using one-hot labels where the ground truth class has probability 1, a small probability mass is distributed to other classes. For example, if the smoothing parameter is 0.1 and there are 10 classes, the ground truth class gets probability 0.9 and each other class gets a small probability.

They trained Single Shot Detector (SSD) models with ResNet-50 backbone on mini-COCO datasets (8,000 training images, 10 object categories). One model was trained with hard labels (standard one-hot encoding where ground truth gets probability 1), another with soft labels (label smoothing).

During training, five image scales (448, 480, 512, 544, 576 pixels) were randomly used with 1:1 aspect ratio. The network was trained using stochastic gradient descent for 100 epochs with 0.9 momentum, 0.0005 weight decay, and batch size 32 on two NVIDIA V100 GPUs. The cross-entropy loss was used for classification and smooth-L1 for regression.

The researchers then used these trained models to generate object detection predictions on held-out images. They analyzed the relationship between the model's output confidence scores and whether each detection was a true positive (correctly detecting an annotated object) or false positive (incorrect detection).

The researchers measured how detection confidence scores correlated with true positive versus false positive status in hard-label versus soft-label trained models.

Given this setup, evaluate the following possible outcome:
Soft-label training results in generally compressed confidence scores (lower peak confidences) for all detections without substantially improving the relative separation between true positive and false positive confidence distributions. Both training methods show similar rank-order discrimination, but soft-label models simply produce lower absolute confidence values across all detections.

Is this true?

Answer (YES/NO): NO